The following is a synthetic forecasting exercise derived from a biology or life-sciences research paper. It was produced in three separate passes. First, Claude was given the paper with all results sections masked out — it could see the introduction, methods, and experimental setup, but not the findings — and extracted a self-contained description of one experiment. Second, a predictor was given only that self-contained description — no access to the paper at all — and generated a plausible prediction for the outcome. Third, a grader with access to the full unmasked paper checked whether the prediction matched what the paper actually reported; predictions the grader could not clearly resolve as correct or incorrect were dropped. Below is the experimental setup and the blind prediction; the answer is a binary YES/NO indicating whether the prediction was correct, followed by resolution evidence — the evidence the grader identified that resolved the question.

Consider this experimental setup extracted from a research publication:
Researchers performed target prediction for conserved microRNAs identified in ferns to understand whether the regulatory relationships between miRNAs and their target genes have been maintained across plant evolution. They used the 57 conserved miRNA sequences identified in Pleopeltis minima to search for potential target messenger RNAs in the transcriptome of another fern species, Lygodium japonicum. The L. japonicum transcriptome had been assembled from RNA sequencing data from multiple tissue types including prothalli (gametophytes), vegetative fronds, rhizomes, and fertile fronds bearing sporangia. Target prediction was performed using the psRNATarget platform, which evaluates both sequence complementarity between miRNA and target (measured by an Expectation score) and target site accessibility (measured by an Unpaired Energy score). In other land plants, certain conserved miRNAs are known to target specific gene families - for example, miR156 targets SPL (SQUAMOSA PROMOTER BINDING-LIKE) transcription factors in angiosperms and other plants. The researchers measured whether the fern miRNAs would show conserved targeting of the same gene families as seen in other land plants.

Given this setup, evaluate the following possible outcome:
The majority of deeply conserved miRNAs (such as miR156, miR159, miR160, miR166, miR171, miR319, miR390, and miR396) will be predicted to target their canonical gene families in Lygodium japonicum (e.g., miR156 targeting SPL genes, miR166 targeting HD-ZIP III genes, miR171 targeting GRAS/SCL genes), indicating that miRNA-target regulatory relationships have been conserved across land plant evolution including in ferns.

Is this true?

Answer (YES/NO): YES